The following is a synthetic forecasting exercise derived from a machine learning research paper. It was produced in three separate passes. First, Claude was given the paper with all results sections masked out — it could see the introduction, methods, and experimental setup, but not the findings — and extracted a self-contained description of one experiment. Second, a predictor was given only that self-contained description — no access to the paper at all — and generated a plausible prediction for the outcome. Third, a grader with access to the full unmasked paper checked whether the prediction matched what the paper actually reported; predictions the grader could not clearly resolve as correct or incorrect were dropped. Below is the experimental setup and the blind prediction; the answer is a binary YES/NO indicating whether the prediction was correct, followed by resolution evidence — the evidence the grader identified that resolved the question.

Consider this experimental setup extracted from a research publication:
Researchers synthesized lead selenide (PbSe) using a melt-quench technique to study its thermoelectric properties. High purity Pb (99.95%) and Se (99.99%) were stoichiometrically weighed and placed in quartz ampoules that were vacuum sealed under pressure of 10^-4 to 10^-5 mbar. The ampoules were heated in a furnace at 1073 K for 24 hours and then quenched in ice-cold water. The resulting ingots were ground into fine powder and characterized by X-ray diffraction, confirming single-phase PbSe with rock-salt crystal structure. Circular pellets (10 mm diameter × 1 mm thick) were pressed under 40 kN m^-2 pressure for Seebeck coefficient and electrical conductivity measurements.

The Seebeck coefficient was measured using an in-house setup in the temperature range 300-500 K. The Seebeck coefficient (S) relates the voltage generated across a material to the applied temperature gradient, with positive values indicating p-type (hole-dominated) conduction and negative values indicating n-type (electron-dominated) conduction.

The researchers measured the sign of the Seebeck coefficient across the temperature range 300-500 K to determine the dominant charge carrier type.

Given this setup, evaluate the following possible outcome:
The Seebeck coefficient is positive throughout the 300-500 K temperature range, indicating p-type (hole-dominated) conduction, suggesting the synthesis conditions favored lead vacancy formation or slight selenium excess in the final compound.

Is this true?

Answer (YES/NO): YES